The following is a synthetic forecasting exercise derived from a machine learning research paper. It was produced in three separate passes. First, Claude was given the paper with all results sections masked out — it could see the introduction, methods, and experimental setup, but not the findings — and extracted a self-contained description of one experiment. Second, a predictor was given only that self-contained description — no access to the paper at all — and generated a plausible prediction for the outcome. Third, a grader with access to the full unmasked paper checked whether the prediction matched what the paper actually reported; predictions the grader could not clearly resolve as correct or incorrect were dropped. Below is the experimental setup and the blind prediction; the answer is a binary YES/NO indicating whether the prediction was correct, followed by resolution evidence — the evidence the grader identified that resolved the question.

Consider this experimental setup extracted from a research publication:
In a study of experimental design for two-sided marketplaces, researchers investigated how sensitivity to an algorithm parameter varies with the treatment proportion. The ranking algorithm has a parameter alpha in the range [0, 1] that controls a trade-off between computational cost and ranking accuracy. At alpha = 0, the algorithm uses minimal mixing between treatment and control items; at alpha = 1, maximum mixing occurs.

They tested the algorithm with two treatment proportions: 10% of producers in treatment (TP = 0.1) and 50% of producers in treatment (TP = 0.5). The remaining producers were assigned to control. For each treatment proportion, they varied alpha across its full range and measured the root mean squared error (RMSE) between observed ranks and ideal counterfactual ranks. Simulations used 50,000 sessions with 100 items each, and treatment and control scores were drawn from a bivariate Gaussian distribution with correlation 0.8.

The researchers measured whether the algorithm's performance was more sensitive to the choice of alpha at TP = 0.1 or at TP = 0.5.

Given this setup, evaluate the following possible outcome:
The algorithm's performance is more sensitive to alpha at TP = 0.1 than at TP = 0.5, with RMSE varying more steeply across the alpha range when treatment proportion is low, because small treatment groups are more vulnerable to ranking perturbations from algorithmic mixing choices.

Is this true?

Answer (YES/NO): YES